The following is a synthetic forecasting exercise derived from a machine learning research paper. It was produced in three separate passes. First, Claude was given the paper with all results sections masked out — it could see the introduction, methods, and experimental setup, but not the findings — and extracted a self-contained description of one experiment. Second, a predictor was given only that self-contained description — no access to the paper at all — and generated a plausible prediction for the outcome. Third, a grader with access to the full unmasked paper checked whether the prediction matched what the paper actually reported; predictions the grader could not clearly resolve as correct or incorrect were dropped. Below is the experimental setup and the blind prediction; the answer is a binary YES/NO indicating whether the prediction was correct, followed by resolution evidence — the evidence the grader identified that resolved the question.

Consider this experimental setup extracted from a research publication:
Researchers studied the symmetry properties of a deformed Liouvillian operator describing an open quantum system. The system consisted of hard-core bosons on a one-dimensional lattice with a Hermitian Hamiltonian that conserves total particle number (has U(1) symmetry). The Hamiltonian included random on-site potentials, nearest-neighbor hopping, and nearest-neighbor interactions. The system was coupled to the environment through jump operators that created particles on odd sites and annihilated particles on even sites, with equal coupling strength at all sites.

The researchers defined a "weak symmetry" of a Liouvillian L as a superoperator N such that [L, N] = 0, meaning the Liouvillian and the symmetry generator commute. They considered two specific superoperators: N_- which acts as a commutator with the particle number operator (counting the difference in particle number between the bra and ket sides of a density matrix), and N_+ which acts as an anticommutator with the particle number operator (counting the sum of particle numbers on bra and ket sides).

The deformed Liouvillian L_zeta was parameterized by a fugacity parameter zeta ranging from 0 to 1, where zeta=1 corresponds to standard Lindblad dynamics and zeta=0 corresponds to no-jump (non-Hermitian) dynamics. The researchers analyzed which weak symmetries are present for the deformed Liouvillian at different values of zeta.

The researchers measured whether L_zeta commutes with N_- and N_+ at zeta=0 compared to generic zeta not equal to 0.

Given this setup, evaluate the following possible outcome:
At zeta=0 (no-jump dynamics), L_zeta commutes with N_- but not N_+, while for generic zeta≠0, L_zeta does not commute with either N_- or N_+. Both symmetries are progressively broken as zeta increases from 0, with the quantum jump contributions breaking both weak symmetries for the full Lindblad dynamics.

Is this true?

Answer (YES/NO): NO